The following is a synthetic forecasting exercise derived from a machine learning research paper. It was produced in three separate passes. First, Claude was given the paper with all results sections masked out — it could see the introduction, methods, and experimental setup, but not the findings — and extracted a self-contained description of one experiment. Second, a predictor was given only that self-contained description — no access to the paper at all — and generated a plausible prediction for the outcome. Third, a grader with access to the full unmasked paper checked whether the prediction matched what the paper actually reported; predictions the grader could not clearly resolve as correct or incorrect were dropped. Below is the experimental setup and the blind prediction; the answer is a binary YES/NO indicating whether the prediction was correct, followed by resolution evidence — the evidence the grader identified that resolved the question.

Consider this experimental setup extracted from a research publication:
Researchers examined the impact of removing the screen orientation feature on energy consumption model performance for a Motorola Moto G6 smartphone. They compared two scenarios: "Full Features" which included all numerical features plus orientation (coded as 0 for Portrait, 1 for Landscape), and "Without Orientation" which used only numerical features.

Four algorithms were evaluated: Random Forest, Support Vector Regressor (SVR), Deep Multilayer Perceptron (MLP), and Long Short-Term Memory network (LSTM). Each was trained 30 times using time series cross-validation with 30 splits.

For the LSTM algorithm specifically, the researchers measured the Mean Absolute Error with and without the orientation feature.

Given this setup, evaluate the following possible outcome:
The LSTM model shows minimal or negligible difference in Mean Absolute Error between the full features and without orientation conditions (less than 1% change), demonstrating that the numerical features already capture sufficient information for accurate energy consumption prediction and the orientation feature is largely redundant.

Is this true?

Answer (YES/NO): NO